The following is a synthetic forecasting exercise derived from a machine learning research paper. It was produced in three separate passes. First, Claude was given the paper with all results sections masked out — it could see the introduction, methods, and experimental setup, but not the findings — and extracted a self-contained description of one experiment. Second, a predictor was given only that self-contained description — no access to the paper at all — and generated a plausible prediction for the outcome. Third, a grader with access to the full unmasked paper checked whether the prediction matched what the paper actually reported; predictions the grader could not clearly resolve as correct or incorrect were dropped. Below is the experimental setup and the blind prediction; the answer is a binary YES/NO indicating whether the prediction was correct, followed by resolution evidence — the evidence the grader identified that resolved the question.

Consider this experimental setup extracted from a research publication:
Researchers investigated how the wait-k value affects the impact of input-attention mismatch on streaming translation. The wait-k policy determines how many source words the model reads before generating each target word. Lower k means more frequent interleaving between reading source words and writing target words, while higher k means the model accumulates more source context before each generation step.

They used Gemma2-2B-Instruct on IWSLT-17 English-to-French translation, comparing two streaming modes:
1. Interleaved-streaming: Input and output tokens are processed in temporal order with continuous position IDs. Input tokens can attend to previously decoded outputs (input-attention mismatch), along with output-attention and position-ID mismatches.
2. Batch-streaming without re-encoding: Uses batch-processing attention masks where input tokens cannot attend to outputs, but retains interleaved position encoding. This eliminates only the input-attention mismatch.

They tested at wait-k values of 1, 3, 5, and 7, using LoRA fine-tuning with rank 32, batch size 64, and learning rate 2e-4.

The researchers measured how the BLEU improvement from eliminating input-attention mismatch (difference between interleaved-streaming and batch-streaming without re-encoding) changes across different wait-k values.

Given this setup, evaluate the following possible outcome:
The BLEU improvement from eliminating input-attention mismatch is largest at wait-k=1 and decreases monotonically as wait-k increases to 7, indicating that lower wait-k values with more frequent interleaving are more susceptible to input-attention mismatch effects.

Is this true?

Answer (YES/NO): YES